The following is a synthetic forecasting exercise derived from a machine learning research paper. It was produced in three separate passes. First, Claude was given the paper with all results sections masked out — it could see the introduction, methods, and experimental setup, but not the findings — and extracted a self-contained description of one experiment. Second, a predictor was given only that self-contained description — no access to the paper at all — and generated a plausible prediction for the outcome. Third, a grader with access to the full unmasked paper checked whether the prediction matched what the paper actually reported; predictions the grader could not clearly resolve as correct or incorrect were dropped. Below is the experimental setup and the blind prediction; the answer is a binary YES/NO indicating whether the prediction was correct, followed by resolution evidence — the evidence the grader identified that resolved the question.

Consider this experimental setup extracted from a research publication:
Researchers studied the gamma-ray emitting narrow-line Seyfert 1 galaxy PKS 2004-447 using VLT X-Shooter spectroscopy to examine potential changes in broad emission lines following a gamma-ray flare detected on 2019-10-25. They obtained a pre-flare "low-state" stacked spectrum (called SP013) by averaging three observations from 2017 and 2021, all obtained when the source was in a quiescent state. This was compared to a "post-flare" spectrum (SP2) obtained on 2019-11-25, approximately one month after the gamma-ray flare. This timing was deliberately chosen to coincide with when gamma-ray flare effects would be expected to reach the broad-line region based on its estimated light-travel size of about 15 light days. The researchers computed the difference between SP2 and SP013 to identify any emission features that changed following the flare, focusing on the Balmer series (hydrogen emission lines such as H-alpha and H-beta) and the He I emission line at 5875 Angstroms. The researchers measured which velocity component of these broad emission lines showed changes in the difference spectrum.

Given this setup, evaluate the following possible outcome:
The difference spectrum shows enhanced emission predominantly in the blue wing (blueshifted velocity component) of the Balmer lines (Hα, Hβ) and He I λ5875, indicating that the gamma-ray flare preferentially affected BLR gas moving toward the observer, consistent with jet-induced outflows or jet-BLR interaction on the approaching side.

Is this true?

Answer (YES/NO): NO